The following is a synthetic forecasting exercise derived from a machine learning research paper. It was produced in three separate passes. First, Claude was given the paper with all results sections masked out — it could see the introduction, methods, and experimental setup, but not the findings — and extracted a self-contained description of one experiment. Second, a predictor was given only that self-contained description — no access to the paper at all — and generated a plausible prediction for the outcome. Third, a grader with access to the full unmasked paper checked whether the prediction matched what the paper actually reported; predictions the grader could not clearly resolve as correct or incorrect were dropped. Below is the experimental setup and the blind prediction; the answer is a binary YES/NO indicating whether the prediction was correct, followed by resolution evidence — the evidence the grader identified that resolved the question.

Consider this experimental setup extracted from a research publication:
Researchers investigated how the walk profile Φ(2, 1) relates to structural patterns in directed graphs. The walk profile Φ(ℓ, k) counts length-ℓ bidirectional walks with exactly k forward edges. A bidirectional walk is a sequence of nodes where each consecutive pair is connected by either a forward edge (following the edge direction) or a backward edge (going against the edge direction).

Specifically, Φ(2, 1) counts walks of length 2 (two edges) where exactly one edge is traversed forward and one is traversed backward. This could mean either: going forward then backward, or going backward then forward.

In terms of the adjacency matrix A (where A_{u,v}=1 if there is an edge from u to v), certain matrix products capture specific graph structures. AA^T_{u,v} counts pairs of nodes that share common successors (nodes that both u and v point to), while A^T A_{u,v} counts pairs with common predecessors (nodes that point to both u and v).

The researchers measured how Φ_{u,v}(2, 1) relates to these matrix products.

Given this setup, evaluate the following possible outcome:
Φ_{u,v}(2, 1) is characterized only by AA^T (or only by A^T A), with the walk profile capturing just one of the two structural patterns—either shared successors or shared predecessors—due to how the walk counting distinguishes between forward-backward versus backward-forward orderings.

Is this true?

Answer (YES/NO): NO